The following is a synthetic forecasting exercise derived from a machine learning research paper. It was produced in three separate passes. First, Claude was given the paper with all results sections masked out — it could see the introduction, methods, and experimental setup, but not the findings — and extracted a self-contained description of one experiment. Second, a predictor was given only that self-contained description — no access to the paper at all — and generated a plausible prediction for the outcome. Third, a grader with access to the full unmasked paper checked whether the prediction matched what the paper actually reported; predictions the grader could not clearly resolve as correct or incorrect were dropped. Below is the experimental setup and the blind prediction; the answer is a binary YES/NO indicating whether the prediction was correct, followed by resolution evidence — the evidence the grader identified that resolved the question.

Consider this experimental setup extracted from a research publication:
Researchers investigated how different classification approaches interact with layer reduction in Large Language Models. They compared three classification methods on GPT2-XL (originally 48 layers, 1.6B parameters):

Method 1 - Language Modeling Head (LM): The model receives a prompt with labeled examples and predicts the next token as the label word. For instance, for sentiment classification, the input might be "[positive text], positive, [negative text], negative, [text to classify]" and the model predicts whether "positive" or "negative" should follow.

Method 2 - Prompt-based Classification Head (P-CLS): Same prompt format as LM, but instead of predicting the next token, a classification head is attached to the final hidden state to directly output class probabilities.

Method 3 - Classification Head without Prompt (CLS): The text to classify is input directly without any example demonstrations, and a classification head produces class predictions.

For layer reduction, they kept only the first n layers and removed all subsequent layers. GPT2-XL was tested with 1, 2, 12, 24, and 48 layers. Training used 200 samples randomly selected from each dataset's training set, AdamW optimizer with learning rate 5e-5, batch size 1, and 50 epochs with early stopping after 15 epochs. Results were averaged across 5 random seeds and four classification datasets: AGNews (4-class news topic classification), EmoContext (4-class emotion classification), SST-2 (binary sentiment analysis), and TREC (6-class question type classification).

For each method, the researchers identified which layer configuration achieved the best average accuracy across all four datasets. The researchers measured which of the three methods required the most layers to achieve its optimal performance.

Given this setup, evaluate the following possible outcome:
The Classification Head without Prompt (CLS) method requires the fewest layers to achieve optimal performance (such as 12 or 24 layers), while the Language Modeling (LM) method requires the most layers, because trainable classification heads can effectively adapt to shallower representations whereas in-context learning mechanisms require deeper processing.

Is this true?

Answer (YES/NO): NO